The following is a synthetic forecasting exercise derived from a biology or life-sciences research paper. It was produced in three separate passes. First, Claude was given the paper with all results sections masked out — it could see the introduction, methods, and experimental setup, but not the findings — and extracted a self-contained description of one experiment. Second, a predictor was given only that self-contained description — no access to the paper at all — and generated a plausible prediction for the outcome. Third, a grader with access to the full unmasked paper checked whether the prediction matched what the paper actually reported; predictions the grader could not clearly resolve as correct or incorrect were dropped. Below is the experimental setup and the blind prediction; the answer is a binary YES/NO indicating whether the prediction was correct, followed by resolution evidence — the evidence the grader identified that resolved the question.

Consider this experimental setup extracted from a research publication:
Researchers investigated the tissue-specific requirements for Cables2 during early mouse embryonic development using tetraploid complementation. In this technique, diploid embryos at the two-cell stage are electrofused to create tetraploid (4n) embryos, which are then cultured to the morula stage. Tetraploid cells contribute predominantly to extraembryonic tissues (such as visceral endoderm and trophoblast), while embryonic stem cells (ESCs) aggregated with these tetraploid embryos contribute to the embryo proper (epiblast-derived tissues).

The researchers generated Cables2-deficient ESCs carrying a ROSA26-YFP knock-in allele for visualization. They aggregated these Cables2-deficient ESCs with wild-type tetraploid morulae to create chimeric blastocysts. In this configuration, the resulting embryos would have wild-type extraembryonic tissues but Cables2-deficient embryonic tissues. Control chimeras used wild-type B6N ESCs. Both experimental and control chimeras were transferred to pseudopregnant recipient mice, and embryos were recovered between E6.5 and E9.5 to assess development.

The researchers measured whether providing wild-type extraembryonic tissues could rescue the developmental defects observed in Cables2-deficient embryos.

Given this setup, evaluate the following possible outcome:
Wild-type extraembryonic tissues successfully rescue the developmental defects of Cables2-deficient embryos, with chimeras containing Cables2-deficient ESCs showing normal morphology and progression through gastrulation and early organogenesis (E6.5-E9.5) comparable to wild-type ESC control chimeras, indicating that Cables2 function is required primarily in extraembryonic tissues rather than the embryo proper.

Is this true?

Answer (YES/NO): NO